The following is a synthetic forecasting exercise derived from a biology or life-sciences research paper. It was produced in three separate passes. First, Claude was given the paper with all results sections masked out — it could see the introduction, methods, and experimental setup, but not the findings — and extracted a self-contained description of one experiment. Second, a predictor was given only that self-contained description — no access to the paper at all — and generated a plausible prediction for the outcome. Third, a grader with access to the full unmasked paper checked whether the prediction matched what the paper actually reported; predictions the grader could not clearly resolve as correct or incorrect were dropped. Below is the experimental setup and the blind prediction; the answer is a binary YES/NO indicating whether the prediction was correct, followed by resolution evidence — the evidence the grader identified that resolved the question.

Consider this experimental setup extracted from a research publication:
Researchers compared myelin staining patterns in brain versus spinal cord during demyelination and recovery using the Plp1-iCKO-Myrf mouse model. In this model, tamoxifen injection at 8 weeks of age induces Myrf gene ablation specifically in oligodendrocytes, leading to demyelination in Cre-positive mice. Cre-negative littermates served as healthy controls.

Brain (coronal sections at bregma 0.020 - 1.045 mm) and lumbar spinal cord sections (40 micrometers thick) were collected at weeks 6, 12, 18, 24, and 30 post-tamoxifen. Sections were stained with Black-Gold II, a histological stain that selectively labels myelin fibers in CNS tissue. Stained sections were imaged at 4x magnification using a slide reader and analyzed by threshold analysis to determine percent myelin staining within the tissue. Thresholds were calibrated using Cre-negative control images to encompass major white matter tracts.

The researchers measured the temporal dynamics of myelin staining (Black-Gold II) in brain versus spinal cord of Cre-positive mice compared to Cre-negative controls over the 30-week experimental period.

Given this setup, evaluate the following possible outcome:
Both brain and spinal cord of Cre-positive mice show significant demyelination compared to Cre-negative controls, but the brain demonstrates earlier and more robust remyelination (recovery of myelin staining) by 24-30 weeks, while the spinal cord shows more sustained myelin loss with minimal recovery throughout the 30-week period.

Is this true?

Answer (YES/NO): YES